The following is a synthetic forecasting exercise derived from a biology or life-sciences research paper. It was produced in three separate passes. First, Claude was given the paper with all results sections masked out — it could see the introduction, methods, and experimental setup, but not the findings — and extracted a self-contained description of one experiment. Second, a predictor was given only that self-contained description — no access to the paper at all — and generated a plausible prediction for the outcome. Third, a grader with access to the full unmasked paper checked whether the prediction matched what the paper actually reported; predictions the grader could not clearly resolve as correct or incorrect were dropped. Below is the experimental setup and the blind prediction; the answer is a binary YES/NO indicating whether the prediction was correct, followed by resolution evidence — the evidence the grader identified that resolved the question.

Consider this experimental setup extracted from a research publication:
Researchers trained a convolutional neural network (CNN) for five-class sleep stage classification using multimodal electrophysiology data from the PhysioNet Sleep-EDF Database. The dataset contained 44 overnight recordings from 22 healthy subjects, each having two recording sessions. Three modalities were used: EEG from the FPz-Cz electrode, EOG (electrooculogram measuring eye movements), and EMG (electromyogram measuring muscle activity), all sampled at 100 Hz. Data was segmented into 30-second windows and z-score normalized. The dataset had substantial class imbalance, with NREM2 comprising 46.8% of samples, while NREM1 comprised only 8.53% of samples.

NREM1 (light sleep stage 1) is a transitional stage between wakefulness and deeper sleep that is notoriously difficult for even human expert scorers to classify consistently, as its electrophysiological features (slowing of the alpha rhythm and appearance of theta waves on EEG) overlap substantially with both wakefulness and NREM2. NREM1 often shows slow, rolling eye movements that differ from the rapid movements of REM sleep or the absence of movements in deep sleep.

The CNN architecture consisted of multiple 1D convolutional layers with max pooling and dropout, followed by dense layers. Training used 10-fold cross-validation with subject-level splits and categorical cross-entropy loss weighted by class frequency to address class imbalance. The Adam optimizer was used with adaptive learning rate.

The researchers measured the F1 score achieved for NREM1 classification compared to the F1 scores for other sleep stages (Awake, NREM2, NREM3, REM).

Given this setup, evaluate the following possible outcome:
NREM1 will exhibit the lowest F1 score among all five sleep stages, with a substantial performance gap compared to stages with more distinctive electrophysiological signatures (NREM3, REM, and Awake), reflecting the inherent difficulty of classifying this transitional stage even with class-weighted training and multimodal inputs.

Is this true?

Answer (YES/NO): YES